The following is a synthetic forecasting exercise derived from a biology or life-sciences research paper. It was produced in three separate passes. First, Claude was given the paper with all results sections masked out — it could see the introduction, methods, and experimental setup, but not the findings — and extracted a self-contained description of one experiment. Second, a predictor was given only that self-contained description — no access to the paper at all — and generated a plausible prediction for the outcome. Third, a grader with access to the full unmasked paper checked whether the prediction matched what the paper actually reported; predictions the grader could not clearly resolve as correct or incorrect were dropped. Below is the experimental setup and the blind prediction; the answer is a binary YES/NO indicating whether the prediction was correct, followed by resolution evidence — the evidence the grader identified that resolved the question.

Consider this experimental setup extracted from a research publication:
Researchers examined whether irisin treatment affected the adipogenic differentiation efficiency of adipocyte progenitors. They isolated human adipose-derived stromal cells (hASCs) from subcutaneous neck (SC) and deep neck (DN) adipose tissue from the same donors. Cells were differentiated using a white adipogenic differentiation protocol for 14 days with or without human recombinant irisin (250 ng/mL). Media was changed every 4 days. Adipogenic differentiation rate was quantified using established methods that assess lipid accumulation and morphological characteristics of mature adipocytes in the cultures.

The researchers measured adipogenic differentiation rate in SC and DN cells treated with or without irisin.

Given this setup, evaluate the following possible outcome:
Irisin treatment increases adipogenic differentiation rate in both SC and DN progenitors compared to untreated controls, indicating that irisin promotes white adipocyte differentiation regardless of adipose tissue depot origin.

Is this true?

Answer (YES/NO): NO